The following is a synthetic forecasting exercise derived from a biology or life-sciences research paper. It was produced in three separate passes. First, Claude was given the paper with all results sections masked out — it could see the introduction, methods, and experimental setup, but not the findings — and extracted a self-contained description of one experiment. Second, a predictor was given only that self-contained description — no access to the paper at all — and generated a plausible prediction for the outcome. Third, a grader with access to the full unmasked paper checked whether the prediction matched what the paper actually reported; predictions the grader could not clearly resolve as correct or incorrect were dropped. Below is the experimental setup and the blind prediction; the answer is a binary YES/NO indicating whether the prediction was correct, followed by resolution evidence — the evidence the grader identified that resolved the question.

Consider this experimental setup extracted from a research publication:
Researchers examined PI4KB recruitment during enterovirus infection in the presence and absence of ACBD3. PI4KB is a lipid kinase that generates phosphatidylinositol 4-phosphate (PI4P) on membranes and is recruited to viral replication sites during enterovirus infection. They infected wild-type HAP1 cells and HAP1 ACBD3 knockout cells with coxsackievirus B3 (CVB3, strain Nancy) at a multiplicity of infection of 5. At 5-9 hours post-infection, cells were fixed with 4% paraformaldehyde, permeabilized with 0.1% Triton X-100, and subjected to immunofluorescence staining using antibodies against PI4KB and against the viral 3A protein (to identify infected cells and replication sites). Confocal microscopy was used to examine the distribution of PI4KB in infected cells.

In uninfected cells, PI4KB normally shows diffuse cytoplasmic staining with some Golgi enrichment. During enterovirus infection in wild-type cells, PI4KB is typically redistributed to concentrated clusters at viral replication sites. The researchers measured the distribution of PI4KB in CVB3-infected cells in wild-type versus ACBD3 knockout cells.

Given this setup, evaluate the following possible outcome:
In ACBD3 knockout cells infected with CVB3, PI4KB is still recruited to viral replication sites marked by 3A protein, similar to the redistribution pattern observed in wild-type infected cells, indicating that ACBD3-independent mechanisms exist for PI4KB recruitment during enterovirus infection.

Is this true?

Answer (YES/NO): NO